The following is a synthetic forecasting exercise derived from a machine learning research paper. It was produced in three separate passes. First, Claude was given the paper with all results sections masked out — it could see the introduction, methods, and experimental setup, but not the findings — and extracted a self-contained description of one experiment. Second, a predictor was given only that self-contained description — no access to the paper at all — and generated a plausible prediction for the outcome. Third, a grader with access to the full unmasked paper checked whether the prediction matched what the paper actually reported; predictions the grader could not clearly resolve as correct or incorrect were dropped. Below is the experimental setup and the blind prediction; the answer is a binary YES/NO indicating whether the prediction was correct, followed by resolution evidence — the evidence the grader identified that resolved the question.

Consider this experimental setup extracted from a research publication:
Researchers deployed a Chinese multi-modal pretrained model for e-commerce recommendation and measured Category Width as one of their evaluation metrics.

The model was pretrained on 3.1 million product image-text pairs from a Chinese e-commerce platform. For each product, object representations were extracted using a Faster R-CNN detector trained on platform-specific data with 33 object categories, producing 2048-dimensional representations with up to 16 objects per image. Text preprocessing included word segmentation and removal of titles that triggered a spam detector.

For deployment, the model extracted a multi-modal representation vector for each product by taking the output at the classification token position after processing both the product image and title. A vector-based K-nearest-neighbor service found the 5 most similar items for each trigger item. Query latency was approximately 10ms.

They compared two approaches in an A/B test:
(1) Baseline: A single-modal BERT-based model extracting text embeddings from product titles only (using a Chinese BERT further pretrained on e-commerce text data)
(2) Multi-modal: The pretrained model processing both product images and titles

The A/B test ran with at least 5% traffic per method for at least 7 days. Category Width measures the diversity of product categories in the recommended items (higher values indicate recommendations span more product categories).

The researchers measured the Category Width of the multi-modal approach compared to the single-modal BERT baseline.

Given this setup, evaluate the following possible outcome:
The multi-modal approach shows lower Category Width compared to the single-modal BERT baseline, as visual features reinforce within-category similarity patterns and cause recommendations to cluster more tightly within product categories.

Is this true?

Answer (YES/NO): NO